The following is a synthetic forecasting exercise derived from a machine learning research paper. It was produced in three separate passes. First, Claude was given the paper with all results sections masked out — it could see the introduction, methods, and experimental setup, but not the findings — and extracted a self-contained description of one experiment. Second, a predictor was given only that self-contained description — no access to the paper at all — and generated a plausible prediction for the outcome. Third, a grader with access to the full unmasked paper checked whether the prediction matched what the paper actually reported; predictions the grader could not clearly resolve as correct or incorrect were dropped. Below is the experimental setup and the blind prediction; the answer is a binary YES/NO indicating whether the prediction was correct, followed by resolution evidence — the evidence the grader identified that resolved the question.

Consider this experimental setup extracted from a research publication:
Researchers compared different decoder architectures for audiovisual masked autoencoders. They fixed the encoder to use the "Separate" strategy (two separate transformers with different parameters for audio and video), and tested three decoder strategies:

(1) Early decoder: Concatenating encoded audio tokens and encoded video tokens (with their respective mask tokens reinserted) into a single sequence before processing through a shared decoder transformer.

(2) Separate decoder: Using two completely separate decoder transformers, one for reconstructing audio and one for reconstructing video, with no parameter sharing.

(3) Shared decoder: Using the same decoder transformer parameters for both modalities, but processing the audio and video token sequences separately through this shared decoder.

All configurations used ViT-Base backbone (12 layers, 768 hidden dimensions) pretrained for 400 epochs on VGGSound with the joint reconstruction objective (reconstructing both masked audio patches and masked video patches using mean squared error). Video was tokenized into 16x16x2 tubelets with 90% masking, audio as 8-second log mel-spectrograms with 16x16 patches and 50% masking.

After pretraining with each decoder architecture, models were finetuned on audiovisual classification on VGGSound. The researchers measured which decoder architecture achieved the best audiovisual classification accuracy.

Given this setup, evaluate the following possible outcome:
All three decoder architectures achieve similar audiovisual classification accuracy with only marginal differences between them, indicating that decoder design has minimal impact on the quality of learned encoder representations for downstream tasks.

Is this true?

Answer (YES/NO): NO